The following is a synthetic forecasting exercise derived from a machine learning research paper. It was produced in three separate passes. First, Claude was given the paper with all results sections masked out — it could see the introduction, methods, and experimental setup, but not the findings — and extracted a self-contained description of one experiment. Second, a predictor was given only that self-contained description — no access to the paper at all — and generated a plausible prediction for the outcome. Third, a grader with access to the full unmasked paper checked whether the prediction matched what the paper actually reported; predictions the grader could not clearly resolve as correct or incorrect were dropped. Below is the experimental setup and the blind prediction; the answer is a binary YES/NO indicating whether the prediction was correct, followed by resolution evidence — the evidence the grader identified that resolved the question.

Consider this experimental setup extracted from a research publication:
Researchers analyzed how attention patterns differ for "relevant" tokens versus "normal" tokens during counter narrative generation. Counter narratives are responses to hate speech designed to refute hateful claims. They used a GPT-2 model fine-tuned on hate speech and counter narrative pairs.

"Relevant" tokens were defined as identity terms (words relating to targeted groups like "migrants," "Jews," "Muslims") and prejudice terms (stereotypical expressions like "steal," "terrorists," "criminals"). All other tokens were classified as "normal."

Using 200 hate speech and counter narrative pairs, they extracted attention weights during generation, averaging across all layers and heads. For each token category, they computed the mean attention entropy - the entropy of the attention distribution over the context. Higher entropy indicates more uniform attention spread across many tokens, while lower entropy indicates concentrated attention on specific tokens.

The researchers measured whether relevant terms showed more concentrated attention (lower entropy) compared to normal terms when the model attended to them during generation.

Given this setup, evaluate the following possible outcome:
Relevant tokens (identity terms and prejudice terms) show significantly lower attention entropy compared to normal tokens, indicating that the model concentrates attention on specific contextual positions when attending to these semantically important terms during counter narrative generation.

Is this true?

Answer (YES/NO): YES